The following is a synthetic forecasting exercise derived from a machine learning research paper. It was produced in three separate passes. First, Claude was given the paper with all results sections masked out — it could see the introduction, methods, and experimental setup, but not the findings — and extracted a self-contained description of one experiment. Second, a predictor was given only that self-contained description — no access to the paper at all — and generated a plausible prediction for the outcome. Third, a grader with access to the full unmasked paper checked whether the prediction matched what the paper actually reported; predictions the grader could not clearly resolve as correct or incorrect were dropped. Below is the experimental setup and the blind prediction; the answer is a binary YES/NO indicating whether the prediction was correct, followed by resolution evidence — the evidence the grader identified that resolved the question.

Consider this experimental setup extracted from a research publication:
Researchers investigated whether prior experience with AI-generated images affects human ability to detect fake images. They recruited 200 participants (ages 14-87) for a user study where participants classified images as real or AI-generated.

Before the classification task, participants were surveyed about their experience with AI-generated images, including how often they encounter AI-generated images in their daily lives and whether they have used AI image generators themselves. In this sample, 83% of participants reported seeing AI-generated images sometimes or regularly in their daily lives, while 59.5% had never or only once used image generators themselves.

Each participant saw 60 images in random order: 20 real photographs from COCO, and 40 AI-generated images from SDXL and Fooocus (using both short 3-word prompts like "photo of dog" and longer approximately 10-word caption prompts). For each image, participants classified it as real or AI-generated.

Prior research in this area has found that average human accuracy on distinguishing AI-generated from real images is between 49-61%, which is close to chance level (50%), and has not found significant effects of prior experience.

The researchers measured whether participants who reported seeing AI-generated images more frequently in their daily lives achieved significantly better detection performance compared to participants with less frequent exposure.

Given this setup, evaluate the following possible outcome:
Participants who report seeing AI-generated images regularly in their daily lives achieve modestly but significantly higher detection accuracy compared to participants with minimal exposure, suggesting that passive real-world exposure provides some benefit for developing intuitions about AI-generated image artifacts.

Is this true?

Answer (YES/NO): NO